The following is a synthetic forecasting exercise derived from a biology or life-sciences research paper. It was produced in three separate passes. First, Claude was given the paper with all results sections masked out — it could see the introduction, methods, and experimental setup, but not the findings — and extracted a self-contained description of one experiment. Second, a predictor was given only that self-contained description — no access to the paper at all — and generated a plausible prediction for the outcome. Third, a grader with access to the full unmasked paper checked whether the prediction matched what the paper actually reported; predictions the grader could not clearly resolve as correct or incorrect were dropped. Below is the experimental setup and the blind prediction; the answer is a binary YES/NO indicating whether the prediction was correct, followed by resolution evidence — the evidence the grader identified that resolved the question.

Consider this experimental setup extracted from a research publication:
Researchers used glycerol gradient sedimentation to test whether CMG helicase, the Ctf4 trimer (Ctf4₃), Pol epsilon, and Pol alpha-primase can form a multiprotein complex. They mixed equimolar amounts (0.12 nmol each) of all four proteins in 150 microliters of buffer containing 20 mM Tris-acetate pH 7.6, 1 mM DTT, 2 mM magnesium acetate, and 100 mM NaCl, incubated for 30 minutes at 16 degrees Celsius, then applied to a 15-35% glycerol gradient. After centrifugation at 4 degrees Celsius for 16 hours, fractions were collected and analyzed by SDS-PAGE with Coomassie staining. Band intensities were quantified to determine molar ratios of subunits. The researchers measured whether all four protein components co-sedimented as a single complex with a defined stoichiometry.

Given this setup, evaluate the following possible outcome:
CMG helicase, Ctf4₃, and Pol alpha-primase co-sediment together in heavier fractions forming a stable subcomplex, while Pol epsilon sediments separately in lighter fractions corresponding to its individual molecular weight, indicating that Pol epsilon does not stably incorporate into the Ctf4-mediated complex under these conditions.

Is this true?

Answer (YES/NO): NO